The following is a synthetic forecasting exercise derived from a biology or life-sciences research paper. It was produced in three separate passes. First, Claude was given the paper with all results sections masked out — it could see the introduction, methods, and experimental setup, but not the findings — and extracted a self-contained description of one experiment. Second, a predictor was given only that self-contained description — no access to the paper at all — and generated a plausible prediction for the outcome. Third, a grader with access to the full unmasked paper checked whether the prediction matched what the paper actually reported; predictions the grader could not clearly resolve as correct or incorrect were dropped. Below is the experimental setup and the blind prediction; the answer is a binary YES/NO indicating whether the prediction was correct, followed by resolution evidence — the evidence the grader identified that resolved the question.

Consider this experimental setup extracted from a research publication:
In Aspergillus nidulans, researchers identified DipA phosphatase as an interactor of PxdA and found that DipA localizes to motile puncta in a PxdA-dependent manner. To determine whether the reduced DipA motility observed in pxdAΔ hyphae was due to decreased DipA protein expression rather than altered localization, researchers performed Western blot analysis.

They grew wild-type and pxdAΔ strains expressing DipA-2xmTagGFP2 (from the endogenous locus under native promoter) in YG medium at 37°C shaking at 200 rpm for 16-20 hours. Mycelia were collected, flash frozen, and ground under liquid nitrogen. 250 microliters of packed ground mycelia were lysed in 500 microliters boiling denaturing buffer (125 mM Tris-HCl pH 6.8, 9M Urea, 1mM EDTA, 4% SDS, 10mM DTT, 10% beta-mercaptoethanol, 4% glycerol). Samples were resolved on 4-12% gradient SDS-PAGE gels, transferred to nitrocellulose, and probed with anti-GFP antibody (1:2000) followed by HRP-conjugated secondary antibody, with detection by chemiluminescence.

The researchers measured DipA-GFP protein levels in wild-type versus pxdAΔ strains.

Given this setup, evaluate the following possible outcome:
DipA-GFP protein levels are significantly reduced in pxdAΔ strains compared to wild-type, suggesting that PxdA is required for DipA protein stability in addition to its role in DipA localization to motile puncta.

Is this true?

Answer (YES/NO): NO